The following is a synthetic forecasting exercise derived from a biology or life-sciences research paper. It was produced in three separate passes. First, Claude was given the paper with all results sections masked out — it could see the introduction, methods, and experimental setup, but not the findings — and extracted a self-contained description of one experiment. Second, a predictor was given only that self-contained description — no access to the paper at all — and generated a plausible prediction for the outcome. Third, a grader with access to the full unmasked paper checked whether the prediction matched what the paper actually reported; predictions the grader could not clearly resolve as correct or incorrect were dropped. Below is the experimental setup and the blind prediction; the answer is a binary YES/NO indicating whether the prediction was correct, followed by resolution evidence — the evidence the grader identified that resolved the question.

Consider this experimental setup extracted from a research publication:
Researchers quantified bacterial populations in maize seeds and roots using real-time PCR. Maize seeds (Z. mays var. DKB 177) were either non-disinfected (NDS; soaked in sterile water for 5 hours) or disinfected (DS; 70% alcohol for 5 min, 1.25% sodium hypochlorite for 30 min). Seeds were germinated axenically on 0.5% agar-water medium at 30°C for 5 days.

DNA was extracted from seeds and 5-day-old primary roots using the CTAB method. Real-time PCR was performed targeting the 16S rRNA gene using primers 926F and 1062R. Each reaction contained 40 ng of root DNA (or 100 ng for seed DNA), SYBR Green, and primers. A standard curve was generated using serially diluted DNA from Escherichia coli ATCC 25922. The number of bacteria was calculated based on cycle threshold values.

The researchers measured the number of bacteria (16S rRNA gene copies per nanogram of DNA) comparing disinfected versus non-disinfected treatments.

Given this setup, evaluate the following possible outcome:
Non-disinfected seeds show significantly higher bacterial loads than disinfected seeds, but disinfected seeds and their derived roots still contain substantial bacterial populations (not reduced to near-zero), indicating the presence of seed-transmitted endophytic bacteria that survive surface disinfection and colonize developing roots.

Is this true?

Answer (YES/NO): NO